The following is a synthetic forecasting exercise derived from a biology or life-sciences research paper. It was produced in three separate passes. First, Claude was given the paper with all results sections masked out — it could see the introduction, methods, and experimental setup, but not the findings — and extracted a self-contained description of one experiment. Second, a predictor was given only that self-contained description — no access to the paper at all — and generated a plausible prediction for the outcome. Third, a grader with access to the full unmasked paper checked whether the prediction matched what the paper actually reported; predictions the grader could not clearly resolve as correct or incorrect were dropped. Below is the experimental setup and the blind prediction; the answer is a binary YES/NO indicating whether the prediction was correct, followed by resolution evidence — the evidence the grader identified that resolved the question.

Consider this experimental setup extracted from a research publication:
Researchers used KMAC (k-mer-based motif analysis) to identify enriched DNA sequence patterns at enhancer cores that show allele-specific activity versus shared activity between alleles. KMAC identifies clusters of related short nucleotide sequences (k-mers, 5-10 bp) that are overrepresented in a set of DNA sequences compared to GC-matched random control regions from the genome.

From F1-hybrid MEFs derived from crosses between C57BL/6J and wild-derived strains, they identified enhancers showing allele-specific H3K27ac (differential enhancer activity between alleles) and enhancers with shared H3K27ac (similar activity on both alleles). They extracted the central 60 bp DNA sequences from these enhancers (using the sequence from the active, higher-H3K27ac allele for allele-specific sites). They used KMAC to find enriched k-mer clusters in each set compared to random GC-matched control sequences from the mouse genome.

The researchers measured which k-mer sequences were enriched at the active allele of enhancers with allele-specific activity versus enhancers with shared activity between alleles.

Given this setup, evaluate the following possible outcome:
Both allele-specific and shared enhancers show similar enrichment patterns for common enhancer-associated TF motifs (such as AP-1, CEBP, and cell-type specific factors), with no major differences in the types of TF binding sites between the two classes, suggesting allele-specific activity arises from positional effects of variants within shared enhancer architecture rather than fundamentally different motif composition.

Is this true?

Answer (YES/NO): NO